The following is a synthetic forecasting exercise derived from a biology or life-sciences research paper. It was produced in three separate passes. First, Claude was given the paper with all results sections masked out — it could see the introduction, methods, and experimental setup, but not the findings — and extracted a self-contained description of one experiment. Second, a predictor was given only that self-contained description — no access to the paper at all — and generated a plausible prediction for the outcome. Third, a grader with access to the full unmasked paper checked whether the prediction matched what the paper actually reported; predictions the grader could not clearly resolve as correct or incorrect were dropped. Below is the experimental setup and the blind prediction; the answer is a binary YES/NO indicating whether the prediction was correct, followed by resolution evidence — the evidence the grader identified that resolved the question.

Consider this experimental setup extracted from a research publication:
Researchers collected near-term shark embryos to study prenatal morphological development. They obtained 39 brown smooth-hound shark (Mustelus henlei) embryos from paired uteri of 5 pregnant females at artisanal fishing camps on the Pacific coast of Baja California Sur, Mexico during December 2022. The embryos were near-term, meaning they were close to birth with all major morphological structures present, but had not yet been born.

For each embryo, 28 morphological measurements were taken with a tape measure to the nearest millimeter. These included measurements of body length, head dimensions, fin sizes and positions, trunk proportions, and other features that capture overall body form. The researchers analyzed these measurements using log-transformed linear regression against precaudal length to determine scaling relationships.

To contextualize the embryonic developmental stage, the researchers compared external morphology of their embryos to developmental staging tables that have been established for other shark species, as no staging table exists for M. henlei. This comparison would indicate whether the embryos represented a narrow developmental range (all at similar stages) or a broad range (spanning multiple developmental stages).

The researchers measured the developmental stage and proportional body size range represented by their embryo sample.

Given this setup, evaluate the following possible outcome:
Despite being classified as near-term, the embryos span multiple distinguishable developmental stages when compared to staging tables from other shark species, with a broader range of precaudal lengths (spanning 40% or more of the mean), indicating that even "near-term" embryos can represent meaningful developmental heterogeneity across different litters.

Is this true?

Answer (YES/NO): NO